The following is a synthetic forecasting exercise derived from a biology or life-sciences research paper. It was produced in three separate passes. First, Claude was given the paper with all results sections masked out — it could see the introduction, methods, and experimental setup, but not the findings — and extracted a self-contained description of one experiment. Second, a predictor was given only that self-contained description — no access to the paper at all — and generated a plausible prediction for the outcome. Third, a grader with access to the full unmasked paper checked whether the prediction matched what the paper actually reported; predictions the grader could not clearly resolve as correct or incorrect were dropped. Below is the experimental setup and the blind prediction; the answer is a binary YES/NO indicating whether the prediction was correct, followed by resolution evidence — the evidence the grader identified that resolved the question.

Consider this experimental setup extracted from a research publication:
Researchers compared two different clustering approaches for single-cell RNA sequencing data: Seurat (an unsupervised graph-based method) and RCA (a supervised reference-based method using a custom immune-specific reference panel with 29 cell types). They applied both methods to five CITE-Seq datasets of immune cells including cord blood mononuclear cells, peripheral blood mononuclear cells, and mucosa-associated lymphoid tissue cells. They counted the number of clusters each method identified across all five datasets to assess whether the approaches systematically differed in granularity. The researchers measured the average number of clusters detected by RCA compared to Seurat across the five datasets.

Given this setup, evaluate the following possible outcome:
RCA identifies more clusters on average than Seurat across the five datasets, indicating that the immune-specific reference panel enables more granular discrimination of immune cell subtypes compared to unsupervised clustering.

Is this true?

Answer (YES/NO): YES